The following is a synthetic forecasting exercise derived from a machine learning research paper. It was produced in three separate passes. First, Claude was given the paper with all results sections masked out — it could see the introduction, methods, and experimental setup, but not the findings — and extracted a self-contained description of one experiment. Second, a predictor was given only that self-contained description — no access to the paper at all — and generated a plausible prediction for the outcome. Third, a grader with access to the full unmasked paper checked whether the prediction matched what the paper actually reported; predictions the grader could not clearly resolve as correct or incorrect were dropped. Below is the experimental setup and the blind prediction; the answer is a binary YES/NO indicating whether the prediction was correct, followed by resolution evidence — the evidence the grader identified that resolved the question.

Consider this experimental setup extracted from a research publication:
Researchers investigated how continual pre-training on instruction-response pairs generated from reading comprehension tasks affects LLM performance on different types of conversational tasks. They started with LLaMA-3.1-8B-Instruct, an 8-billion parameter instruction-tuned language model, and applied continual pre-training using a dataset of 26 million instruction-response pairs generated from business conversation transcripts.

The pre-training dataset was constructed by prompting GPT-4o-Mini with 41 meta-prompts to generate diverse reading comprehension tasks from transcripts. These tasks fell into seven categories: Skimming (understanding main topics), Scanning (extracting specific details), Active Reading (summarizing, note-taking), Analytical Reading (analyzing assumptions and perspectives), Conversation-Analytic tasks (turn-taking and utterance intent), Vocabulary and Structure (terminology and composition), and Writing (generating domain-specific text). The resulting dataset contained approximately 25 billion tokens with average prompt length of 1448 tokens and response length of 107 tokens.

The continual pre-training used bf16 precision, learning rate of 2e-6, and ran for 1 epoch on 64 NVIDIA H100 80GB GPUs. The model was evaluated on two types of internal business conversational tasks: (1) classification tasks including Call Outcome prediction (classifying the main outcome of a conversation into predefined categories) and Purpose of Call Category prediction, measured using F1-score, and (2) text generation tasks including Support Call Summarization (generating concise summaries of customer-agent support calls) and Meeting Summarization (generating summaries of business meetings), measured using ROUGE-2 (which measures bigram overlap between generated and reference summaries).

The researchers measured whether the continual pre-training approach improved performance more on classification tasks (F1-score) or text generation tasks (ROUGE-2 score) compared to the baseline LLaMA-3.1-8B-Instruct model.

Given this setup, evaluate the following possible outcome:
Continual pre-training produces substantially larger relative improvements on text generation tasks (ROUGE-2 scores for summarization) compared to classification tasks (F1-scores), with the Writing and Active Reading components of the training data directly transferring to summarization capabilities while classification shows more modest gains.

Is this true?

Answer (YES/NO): NO